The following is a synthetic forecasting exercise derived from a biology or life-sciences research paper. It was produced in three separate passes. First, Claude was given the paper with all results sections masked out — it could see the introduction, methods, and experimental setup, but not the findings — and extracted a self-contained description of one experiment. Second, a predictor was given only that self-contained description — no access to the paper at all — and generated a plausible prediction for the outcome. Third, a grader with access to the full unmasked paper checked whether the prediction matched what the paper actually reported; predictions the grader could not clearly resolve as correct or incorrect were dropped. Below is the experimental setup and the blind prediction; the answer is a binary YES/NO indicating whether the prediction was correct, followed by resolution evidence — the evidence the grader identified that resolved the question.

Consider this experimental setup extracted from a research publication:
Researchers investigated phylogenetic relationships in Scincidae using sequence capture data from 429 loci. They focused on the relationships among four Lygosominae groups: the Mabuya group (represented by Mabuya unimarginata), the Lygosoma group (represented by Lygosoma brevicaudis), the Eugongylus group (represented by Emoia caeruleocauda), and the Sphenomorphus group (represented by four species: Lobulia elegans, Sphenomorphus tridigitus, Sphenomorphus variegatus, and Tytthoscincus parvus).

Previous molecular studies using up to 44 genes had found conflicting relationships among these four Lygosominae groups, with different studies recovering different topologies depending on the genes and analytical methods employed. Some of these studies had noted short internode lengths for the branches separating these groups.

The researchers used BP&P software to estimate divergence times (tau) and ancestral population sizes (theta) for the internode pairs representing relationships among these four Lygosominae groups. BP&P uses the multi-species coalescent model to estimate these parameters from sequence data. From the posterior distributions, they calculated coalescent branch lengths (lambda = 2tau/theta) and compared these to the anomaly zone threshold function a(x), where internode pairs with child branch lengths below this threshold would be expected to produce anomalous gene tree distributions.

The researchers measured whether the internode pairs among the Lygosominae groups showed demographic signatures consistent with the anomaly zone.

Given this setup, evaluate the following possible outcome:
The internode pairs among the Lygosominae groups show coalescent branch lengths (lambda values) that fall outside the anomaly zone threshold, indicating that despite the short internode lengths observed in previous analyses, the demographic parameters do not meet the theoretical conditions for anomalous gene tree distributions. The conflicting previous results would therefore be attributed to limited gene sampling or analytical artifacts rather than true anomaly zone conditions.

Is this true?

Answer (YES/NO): YES